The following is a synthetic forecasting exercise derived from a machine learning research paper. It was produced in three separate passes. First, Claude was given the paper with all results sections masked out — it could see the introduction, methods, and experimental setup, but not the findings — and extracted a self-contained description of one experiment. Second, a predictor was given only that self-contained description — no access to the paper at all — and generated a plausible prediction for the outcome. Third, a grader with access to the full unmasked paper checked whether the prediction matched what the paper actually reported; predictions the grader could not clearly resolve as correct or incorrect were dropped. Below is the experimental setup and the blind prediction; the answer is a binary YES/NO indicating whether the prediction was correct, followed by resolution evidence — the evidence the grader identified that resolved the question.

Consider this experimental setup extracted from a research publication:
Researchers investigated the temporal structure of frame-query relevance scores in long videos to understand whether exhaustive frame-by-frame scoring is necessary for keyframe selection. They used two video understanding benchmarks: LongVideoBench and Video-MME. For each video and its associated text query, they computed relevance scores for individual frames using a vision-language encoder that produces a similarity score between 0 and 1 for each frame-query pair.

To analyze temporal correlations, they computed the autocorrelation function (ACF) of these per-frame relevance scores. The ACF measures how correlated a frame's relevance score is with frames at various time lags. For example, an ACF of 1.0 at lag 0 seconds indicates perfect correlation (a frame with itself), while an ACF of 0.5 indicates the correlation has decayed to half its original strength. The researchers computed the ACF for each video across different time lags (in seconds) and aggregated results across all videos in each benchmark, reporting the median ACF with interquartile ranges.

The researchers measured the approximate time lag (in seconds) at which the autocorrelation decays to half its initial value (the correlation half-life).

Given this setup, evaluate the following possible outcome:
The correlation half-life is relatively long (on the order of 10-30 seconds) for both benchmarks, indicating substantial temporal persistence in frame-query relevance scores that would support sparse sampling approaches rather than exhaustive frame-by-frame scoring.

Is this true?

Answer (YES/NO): NO